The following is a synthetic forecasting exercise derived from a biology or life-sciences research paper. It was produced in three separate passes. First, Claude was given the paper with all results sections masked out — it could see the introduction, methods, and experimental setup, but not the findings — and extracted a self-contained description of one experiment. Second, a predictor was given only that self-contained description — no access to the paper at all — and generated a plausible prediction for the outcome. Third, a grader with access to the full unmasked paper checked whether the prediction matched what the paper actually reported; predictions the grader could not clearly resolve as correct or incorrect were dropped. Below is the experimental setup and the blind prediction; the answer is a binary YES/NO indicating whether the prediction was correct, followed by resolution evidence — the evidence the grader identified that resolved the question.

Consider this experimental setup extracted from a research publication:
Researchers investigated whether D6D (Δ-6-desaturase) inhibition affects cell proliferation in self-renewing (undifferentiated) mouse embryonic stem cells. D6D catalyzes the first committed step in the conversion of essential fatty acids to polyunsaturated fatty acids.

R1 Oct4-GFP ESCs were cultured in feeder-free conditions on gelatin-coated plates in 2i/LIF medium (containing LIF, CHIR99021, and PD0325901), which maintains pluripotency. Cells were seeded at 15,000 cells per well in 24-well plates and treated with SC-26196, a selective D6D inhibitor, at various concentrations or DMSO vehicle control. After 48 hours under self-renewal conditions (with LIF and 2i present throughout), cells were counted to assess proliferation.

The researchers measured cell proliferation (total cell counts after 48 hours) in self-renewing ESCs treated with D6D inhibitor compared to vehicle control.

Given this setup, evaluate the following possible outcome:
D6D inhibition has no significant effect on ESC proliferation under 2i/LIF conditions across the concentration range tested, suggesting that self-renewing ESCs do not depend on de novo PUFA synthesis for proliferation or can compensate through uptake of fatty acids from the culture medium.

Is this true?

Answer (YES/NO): NO